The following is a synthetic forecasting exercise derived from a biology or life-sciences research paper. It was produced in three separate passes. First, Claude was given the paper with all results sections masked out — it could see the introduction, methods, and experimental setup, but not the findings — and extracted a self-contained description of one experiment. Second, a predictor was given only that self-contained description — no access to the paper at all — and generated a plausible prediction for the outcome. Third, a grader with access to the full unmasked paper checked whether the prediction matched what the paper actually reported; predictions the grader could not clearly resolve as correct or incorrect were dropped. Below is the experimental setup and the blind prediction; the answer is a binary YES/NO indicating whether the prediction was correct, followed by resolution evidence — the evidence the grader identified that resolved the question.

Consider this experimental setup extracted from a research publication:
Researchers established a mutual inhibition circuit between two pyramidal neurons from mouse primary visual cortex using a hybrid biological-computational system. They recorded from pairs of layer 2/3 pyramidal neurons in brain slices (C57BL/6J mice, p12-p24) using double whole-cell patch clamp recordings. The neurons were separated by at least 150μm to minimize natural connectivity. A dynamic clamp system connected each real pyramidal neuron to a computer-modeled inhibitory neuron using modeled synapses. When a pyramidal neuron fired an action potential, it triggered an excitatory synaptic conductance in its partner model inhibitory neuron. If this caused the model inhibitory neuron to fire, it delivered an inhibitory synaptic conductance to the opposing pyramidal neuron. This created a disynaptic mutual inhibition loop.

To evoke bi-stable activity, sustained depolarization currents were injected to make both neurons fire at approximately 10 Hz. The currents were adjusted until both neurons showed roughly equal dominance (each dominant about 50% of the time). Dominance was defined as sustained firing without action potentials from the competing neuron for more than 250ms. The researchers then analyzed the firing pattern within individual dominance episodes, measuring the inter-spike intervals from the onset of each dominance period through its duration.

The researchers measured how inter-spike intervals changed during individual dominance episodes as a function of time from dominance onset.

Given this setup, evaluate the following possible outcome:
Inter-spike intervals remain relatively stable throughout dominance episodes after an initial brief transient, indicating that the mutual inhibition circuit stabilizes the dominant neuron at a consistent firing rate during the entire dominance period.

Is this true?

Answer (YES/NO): NO